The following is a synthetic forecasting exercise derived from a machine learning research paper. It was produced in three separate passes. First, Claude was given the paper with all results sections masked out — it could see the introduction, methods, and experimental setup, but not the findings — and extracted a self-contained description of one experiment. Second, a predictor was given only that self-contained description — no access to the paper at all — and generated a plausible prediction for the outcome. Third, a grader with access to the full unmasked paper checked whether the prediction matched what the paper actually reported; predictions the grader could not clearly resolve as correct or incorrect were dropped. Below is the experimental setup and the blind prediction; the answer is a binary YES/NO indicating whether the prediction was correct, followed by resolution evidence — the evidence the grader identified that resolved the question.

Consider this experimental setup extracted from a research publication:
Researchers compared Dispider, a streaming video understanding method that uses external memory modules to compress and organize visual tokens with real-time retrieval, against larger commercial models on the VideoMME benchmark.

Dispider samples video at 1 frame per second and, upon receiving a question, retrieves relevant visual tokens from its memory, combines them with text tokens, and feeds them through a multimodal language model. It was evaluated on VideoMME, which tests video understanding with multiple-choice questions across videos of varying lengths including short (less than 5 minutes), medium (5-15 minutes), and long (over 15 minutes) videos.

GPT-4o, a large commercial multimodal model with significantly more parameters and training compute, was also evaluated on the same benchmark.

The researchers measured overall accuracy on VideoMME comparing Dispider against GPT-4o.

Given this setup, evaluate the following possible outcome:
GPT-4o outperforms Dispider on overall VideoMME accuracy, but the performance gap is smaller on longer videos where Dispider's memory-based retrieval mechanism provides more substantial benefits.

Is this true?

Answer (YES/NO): NO